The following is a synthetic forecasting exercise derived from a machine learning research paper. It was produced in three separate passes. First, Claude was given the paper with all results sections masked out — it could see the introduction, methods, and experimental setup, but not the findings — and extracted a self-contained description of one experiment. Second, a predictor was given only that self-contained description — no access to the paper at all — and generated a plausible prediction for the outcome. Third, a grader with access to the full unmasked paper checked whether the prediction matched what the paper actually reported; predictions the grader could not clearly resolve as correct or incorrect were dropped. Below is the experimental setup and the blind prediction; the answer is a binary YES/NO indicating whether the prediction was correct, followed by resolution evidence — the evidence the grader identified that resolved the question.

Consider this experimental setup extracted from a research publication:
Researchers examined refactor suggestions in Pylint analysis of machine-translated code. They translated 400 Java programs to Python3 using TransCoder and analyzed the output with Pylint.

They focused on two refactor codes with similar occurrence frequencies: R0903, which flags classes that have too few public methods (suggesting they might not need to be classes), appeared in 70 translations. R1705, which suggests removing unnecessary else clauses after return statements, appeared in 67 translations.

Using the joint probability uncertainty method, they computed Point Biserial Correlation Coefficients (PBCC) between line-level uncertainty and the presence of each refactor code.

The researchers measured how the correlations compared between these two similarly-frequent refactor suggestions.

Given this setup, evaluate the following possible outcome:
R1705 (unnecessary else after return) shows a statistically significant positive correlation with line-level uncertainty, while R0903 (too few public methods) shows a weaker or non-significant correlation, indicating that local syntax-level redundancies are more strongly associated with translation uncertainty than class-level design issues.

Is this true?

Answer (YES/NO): NO